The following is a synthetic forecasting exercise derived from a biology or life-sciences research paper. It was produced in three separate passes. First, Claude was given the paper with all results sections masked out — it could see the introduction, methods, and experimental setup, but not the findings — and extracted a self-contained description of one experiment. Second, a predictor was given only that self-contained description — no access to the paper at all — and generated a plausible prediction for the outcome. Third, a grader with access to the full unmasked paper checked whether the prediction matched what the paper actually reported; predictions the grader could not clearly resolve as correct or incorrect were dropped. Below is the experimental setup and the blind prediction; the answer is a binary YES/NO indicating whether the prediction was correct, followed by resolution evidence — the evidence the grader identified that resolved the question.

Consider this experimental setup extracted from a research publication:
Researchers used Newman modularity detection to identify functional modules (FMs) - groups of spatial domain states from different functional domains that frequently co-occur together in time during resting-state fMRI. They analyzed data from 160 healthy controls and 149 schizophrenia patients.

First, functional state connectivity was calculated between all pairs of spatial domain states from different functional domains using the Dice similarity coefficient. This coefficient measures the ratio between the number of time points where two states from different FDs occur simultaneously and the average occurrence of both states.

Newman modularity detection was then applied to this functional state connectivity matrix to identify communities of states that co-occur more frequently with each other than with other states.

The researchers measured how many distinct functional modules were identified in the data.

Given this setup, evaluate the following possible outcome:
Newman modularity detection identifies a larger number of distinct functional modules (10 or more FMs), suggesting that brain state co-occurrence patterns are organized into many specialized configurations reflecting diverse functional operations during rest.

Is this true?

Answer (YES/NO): NO